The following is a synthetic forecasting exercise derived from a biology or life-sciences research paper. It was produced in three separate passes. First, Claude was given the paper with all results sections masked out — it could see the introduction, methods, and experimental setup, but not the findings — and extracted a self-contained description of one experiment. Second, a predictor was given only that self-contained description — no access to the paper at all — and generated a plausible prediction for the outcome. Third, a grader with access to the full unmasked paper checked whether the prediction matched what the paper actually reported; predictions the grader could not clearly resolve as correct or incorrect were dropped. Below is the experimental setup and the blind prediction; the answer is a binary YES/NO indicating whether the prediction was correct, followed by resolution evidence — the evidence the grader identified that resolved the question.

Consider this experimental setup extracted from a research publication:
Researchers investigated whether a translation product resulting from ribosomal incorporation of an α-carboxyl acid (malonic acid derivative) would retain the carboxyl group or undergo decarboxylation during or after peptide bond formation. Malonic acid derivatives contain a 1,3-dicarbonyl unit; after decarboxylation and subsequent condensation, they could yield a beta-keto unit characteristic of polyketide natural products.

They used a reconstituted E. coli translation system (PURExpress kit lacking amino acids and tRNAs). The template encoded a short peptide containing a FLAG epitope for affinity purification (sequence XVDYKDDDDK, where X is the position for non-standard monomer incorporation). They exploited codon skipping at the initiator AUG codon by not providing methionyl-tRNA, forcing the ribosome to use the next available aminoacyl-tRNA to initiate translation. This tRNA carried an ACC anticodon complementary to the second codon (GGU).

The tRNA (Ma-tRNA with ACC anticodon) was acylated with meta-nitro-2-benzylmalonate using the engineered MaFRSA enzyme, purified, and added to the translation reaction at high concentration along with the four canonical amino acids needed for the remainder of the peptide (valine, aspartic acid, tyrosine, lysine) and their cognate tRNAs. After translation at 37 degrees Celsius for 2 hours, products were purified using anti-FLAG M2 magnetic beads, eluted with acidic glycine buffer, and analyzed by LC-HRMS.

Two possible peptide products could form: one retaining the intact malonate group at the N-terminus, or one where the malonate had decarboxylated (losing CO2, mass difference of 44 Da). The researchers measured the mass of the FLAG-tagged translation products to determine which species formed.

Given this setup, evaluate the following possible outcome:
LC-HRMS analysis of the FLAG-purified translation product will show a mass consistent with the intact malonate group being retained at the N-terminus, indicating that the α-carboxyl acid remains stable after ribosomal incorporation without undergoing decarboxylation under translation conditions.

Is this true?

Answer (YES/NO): YES